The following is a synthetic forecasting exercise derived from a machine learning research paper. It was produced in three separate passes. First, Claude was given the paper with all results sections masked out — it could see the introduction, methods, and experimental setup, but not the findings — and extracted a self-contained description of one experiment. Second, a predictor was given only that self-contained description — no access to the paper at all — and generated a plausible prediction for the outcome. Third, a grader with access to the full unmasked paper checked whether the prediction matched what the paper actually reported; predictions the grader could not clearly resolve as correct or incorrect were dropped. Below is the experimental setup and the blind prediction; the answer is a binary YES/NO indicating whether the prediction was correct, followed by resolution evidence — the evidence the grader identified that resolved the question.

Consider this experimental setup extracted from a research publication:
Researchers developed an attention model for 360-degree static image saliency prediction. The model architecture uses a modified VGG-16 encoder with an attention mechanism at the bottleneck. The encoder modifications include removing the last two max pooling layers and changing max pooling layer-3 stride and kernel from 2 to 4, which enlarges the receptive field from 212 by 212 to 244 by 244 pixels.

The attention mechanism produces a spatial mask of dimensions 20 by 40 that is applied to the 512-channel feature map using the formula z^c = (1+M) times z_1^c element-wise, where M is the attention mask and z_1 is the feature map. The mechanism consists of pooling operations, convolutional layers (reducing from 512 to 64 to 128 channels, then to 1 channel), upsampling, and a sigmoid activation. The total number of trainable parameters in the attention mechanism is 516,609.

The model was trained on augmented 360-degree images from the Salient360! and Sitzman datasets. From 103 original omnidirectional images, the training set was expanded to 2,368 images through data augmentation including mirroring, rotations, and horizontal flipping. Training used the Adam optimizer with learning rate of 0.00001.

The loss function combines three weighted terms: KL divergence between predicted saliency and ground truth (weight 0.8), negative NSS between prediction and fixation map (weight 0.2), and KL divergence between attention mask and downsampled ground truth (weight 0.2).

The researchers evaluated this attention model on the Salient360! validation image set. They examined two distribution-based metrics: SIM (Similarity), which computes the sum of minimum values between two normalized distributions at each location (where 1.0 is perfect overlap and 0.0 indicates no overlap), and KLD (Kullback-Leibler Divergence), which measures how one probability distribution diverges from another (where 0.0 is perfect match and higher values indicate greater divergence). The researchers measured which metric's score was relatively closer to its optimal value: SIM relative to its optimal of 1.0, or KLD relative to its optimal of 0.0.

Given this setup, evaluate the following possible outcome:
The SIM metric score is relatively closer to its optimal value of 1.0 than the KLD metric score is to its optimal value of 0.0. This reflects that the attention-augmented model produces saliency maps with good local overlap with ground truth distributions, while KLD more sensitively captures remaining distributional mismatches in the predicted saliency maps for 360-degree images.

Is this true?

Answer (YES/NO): YES